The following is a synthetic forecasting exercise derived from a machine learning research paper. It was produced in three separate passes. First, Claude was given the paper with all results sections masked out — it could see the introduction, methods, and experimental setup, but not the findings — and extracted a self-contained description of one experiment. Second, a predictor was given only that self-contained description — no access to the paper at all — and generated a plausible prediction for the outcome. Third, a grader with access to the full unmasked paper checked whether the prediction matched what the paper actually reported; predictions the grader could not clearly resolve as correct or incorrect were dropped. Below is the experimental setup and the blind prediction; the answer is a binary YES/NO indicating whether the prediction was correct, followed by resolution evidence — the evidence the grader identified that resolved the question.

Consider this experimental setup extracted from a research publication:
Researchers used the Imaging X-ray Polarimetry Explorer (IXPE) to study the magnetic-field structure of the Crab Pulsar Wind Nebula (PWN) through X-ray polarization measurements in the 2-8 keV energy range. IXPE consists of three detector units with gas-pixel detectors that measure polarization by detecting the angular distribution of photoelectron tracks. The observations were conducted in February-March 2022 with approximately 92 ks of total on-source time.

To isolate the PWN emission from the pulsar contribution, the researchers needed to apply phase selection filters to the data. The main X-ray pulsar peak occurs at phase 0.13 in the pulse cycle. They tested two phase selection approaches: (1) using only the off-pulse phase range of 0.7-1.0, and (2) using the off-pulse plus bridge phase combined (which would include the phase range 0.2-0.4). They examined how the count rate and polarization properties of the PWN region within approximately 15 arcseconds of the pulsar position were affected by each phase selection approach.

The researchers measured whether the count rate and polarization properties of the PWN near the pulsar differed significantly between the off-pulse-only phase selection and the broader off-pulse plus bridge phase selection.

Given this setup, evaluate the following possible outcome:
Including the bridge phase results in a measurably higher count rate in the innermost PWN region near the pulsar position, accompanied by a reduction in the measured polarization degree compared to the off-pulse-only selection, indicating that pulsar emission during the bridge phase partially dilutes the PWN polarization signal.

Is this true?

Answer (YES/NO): NO